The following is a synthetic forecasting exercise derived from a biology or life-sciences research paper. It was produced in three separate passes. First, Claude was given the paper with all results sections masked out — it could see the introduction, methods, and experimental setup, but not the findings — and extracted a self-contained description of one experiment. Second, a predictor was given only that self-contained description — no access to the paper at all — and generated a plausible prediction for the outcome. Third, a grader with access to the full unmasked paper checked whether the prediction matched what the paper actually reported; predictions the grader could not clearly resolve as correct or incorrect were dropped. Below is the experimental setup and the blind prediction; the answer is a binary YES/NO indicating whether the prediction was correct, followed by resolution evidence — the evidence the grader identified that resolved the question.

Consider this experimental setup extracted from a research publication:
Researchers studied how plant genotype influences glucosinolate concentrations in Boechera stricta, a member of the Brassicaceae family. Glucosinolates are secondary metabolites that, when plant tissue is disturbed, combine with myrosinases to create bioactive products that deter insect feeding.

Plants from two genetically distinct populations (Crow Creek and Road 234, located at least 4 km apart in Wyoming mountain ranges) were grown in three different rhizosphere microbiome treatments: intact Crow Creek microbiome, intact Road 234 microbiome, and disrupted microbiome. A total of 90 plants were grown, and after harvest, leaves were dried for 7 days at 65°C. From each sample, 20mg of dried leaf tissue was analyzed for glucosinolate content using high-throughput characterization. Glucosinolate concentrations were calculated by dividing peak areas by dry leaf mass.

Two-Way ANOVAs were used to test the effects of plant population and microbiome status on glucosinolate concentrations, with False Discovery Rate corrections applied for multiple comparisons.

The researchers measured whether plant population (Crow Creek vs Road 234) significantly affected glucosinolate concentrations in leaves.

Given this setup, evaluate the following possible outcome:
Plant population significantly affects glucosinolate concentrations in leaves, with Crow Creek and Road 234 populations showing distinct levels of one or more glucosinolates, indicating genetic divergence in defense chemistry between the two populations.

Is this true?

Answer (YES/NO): YES